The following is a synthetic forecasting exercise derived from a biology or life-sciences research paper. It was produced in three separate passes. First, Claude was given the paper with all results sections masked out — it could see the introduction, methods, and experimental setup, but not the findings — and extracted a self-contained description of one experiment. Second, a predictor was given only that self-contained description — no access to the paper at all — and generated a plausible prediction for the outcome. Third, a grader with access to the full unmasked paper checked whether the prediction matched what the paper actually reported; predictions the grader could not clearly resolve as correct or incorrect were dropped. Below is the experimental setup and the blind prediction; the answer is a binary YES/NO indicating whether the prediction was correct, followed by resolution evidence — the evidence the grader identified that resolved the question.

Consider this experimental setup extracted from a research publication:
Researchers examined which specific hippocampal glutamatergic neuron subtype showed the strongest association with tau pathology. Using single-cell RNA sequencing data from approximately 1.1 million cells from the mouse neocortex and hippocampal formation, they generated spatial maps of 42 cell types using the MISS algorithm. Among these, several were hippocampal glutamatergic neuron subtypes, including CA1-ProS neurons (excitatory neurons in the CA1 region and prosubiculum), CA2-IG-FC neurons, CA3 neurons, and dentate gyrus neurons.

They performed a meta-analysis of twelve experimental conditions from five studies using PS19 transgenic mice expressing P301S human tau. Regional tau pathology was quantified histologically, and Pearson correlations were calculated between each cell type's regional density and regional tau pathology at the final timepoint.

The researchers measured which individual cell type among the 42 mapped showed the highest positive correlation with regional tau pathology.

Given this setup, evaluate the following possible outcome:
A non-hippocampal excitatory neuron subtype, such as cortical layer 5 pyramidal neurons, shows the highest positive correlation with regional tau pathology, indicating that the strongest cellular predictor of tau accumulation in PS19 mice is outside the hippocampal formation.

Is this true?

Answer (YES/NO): NO